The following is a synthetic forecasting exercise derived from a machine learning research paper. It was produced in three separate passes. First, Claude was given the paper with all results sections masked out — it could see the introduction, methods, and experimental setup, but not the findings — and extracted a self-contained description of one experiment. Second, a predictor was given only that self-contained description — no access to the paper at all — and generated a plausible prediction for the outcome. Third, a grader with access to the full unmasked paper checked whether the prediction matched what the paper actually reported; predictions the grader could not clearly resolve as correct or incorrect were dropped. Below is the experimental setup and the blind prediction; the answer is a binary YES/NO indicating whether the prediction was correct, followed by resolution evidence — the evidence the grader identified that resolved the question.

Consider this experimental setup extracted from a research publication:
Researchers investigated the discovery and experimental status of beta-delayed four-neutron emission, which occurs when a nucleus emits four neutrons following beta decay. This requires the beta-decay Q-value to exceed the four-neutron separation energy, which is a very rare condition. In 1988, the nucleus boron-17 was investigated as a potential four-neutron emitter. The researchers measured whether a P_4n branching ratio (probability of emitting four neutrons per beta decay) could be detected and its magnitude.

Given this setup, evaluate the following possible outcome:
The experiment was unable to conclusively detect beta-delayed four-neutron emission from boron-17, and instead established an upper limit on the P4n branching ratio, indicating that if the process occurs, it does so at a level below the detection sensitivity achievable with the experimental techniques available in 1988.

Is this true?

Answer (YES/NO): NO